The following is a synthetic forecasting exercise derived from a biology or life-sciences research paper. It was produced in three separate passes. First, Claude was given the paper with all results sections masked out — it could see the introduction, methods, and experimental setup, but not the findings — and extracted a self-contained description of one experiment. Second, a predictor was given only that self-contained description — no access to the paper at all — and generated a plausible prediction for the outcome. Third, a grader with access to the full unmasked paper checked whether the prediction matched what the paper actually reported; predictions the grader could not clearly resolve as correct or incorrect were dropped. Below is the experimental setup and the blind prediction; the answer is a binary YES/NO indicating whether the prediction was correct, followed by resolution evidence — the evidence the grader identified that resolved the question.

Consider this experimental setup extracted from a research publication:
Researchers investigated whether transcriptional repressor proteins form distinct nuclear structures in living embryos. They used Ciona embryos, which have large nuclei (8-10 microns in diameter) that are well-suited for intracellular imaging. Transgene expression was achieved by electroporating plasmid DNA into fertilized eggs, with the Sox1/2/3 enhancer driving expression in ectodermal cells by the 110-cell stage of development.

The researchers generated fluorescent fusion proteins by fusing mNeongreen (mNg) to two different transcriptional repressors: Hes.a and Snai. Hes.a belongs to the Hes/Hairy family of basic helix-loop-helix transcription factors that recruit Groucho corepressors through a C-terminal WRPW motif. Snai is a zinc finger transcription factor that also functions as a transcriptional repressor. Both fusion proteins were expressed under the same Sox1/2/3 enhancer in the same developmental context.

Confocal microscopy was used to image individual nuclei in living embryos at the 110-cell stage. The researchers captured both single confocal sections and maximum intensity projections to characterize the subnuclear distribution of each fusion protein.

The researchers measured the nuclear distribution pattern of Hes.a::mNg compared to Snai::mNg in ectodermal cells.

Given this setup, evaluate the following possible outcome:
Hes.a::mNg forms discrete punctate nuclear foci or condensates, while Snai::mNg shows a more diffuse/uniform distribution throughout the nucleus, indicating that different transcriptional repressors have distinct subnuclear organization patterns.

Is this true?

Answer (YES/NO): YES